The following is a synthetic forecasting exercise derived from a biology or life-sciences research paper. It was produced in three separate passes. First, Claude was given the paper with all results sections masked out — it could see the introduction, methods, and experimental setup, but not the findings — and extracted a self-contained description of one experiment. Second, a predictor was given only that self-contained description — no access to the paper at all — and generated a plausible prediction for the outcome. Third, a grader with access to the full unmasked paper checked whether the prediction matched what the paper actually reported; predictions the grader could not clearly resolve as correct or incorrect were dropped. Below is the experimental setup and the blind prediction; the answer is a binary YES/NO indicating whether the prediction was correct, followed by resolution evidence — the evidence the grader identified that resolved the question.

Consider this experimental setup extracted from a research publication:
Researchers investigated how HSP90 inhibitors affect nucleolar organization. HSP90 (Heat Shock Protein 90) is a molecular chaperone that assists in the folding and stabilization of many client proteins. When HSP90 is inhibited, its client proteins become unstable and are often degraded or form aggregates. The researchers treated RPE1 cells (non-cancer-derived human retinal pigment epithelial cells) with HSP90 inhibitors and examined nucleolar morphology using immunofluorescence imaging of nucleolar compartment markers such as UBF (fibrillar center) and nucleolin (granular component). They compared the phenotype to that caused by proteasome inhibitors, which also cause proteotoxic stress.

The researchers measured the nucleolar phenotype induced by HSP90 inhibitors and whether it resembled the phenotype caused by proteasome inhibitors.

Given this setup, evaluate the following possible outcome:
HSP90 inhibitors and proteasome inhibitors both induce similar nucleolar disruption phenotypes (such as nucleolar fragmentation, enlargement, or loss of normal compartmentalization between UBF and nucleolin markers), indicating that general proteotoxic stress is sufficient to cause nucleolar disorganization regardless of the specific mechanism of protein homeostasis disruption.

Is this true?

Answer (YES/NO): NO